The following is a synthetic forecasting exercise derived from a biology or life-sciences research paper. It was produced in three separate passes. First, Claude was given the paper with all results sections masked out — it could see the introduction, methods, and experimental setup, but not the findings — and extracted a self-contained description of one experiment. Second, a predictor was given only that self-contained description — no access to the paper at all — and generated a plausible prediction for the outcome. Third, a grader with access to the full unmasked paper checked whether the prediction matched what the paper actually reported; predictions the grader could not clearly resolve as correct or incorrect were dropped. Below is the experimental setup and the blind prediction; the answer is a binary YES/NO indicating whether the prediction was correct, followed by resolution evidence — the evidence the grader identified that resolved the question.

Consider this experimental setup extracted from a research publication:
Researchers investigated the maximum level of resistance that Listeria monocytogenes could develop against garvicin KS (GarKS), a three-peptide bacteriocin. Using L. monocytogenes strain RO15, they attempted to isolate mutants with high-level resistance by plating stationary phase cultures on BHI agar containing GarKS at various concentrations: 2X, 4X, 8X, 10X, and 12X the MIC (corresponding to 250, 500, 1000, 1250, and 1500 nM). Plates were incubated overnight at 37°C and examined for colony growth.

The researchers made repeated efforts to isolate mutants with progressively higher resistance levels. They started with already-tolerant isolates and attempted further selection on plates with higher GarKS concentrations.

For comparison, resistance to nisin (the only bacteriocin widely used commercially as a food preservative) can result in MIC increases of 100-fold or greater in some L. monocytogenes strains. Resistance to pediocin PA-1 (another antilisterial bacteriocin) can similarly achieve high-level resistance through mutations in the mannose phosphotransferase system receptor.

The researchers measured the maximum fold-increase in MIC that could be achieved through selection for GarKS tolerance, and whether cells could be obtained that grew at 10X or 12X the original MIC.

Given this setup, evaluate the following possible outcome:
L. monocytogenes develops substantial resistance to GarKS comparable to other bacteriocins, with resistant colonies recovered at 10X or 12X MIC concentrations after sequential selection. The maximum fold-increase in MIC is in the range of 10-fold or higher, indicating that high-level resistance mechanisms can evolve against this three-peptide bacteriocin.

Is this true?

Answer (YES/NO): NO